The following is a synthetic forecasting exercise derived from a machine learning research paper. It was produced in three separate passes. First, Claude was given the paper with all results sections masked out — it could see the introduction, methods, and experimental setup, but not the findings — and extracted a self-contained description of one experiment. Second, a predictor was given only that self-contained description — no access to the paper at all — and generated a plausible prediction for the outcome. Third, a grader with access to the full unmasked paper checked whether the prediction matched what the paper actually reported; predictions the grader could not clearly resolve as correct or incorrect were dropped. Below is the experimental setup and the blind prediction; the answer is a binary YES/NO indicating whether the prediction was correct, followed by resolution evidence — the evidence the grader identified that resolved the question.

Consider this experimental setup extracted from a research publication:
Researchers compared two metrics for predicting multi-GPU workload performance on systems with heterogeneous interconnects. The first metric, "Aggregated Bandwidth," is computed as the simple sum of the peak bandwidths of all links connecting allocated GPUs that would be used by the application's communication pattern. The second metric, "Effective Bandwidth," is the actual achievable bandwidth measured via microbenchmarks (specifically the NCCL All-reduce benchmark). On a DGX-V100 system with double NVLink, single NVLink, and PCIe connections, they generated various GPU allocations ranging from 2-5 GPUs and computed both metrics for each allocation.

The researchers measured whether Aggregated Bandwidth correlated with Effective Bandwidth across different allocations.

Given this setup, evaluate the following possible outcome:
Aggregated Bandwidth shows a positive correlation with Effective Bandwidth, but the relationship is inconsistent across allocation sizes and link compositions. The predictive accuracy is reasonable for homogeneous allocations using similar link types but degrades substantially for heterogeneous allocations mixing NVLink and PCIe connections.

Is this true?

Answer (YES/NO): NO